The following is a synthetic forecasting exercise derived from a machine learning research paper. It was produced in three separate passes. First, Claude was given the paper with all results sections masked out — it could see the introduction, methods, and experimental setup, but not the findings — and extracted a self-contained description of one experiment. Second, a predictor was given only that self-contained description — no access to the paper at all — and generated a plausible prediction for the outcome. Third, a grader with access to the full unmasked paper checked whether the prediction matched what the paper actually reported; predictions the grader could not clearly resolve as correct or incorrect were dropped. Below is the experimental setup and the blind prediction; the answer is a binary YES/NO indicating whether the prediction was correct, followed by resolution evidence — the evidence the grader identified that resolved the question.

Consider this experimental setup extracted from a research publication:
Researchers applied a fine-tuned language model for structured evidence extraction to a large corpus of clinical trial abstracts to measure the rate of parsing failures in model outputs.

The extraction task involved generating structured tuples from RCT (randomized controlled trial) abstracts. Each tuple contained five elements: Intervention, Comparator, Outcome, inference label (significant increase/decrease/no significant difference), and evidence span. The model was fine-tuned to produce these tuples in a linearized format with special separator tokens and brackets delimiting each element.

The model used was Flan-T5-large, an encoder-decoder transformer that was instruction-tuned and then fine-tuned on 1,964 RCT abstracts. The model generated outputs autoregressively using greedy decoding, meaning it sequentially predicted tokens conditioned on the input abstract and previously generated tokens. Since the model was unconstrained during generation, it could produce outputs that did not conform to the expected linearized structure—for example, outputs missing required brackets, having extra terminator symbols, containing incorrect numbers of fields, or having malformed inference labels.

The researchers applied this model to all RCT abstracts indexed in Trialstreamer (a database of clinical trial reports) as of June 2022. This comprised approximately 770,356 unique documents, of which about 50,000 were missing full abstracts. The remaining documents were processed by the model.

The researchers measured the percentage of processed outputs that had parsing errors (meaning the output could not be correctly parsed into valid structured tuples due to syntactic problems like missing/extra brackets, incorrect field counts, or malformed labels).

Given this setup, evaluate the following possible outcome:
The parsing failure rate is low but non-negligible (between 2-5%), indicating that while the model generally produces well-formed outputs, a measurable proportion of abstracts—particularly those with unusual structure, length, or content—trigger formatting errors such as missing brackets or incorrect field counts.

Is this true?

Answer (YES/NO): NO